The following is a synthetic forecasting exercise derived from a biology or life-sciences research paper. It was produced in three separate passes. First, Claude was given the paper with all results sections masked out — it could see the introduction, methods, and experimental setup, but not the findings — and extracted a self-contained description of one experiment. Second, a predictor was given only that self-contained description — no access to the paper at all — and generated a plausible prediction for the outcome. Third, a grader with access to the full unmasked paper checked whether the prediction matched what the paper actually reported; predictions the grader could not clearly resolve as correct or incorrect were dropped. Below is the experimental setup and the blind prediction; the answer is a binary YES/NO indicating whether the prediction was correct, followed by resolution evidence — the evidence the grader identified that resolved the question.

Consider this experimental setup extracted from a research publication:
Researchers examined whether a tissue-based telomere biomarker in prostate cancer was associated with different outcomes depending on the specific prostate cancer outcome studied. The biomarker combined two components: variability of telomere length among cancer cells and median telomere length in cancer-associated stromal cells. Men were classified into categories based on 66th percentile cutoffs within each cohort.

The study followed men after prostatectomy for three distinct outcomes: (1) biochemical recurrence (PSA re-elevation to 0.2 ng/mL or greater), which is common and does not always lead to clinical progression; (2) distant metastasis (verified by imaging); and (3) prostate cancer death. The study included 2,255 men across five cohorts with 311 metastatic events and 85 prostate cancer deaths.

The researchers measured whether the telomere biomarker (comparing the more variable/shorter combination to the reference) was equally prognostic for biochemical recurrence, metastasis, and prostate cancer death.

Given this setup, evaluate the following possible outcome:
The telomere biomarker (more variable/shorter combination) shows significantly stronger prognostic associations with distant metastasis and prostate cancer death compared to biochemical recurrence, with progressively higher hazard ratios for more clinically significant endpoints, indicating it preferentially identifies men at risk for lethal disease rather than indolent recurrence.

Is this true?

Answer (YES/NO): YES